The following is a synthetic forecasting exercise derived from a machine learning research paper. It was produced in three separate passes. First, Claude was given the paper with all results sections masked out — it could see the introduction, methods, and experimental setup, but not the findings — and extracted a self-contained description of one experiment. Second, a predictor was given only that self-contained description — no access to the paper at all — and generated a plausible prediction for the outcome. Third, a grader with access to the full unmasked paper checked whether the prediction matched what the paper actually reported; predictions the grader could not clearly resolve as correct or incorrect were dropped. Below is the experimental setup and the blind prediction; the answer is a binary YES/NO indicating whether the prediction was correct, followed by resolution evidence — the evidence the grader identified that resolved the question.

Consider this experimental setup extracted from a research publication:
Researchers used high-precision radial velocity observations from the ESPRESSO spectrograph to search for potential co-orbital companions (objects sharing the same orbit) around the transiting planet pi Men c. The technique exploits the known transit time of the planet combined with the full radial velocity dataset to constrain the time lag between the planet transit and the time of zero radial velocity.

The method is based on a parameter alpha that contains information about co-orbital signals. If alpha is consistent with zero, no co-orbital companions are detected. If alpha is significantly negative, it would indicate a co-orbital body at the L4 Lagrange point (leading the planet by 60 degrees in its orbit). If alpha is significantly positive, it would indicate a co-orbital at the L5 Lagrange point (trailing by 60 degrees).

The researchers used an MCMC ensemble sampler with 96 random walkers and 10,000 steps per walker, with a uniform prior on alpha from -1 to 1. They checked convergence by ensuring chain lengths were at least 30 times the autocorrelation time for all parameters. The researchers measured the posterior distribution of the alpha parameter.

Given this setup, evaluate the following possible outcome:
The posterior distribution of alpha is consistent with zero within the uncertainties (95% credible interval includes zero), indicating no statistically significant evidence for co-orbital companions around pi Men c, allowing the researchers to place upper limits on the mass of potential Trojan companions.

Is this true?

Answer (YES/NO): YES